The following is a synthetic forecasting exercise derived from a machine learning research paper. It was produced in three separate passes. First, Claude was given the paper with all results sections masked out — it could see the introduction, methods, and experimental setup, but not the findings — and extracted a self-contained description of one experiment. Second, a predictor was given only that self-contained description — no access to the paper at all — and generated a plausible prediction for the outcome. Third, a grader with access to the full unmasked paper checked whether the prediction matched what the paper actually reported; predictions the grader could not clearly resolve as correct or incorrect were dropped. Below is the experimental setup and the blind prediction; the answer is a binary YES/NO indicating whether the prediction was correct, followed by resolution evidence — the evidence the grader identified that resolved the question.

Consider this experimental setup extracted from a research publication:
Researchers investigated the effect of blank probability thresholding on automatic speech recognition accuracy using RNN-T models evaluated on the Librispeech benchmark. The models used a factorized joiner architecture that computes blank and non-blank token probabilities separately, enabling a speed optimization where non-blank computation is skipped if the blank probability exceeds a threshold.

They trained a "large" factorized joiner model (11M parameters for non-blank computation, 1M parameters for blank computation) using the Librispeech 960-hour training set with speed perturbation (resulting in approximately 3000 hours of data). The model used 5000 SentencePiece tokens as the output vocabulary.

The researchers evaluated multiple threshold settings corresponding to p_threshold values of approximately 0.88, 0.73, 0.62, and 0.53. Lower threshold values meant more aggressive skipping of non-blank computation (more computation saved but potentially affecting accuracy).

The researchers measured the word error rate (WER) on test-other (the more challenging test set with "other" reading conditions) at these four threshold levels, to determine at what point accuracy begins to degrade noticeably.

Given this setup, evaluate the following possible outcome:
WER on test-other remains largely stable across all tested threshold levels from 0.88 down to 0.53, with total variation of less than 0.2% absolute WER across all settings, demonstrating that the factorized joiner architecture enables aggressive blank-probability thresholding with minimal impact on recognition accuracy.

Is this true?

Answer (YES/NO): YES